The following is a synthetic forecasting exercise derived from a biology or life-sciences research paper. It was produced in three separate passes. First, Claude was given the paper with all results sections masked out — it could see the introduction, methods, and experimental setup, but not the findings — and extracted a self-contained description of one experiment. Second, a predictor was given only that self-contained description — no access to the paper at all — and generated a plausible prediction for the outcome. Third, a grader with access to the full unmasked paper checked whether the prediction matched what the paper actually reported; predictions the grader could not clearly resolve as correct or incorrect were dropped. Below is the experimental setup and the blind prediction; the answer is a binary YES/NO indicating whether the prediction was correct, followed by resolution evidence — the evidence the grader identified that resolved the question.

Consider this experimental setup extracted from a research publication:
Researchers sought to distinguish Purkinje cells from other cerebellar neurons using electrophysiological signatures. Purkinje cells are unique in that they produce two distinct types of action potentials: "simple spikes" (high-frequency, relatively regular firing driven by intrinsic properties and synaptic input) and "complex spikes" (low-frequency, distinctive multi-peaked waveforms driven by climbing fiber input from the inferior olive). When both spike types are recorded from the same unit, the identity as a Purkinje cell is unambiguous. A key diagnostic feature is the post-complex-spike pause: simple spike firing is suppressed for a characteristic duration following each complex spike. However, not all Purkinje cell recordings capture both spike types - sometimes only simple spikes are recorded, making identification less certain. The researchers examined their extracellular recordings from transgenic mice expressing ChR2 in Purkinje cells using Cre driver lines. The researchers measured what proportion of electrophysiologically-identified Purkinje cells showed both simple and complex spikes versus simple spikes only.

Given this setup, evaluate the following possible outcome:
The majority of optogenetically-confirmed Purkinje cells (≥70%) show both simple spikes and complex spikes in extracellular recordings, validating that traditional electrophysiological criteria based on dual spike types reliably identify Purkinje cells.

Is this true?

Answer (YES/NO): YES